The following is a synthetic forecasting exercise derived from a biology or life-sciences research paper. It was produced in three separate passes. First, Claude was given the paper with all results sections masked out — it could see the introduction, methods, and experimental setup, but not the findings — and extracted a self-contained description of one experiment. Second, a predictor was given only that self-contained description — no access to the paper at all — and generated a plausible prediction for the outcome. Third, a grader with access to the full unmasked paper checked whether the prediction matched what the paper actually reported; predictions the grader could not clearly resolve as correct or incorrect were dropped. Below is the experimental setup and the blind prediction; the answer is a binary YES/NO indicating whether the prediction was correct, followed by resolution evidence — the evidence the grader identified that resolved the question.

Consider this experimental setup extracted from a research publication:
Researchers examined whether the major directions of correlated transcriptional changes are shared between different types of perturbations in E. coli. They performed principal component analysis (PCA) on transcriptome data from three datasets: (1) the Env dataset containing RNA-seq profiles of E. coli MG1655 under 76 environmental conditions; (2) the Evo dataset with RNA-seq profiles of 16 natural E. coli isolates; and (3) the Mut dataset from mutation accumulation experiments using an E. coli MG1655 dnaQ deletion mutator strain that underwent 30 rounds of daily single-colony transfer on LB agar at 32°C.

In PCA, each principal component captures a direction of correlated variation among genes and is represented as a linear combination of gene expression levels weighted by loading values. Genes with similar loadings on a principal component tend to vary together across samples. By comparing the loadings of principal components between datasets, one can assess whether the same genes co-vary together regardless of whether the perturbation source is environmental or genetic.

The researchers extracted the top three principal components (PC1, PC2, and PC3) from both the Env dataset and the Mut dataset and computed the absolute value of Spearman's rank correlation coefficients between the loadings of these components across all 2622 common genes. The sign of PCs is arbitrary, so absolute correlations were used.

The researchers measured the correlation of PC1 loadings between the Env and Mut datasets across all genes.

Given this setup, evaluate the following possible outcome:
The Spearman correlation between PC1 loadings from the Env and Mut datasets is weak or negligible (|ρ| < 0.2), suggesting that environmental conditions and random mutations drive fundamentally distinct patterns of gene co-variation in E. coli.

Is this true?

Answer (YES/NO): NO